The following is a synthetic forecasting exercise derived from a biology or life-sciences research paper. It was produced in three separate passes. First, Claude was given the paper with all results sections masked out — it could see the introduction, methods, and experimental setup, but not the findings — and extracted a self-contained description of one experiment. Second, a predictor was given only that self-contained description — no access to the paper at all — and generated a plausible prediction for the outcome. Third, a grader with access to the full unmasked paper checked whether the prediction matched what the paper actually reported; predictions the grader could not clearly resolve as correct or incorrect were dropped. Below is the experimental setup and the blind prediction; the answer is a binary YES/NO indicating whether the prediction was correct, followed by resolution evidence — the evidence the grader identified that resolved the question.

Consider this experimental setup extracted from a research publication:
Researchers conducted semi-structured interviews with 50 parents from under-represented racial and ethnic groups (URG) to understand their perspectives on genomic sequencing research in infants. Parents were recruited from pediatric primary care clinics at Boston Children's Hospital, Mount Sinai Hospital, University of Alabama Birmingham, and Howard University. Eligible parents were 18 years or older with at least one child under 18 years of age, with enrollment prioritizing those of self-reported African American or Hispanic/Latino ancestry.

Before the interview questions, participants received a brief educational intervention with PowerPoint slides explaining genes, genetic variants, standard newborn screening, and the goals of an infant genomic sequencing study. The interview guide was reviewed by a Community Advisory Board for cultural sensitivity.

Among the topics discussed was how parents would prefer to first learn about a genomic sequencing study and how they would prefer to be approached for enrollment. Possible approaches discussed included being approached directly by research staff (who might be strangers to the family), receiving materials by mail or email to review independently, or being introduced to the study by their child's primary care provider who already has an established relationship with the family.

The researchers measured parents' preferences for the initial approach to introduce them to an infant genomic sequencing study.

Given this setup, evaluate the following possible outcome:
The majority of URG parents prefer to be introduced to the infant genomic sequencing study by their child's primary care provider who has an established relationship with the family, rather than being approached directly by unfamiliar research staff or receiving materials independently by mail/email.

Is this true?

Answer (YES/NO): YES